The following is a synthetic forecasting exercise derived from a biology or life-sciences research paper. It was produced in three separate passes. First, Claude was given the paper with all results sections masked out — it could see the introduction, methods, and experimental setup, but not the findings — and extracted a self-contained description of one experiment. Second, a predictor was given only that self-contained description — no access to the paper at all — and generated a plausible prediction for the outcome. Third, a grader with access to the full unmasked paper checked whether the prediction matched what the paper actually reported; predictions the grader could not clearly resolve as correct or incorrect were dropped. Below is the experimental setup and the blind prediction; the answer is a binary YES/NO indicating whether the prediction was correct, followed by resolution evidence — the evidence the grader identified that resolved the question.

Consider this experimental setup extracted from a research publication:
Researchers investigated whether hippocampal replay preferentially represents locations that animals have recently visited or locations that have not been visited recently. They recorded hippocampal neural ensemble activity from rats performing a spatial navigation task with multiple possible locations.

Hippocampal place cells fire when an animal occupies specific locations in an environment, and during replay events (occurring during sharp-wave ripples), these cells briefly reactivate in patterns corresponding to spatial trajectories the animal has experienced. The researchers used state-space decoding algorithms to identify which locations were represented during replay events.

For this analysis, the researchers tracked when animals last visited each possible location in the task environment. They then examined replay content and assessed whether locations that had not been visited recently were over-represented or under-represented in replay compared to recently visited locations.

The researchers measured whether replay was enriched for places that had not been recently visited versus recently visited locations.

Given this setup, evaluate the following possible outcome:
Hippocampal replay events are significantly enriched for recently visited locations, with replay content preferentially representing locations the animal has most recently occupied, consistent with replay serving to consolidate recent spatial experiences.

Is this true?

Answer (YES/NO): NO